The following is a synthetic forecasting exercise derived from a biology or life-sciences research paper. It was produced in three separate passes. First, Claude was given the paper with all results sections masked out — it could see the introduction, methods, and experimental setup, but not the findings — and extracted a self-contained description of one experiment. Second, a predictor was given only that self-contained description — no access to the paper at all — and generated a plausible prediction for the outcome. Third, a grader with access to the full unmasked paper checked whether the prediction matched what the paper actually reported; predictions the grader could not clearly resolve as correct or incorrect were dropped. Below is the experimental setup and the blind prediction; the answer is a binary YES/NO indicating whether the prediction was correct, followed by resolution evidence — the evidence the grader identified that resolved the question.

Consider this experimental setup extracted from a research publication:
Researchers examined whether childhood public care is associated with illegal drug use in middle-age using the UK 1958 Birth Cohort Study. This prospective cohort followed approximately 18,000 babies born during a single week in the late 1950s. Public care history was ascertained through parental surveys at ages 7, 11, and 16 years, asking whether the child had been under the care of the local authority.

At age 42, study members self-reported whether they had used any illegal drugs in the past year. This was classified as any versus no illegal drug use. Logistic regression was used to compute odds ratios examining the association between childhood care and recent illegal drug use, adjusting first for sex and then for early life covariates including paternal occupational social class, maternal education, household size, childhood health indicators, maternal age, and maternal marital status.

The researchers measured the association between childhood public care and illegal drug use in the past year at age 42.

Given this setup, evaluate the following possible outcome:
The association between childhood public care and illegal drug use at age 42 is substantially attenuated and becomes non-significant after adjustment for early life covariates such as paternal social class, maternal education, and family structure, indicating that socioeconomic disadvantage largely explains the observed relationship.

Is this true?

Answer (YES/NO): NO